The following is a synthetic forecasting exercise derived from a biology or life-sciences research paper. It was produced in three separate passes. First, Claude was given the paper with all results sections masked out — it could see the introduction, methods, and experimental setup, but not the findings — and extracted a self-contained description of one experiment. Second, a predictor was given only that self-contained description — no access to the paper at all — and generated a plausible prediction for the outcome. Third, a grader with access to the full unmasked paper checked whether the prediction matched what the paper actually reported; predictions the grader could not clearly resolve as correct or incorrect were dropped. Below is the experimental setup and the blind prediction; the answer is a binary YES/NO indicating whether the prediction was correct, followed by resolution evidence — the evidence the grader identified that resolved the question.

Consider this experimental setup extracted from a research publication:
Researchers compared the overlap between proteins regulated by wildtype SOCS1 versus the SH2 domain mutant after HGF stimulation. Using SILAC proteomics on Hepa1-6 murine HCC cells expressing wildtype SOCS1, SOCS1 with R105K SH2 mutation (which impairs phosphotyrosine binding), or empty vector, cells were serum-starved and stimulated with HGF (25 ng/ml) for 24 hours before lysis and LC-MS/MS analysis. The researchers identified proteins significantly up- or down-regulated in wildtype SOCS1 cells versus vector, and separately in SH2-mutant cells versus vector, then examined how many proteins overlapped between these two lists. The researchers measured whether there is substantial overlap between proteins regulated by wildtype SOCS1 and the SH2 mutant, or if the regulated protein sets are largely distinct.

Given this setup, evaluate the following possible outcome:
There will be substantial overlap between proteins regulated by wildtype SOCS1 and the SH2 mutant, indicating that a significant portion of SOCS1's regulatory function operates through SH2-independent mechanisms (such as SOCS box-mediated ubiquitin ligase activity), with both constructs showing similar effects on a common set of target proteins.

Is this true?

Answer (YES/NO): NO